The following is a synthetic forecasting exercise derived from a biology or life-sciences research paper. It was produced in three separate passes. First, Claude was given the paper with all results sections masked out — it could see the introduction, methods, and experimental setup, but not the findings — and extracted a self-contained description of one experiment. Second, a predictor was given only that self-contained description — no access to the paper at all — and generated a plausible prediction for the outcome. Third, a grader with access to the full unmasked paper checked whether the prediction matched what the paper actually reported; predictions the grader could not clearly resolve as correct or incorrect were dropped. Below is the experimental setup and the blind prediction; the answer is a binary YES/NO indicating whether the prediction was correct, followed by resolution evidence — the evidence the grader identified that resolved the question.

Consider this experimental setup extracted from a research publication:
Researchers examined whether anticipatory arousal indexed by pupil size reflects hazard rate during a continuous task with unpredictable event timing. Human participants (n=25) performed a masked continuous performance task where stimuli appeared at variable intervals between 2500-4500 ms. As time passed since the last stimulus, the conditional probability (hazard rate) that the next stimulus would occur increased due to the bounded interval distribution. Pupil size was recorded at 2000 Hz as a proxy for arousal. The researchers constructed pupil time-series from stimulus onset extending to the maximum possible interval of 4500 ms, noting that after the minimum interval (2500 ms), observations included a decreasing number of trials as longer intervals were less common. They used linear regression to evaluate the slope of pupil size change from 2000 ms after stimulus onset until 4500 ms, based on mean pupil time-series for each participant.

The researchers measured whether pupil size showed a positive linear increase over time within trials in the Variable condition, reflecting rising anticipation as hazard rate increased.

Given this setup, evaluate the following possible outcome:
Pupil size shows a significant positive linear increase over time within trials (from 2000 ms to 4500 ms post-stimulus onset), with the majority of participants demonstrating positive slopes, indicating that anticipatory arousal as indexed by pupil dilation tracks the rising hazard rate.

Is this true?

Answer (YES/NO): NO